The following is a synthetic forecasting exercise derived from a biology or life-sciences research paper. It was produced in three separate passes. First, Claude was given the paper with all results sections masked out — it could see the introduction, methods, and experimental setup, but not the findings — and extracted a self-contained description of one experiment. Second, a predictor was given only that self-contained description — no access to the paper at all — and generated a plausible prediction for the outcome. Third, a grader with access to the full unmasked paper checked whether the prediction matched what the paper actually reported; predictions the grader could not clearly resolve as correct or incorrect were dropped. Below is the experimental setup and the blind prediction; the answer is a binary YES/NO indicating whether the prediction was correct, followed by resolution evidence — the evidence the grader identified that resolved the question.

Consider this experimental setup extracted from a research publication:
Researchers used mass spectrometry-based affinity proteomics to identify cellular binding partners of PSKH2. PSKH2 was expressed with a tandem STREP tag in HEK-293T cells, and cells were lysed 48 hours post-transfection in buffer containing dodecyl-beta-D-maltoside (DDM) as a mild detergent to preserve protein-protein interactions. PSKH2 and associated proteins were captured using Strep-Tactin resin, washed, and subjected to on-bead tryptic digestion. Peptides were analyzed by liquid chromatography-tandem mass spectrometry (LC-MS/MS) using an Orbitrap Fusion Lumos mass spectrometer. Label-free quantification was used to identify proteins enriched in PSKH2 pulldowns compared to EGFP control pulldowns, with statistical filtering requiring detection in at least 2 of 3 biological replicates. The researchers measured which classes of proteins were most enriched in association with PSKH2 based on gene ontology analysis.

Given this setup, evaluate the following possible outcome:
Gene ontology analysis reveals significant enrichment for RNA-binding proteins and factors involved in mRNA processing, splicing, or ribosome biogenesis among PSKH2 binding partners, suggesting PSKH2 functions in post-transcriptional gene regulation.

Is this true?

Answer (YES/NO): NO